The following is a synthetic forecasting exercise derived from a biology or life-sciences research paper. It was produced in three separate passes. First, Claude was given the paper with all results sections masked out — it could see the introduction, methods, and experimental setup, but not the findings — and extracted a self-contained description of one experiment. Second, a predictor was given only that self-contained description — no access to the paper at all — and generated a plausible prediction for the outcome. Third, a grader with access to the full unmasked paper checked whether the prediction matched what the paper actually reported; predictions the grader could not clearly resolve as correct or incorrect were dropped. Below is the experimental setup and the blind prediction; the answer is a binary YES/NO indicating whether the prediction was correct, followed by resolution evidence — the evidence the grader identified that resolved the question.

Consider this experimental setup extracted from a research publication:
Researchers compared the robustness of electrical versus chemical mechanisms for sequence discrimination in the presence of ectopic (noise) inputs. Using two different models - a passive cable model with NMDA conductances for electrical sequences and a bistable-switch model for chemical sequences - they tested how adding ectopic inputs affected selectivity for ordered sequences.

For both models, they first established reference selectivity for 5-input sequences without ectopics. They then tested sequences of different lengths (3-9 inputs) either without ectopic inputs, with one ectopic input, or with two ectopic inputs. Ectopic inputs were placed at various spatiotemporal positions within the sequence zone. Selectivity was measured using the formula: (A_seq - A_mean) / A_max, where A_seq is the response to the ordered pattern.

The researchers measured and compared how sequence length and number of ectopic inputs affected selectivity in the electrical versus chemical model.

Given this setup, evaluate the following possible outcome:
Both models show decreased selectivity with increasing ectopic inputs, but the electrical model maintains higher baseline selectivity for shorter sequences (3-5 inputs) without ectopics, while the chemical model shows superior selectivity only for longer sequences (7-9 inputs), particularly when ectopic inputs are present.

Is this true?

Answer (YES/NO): NO